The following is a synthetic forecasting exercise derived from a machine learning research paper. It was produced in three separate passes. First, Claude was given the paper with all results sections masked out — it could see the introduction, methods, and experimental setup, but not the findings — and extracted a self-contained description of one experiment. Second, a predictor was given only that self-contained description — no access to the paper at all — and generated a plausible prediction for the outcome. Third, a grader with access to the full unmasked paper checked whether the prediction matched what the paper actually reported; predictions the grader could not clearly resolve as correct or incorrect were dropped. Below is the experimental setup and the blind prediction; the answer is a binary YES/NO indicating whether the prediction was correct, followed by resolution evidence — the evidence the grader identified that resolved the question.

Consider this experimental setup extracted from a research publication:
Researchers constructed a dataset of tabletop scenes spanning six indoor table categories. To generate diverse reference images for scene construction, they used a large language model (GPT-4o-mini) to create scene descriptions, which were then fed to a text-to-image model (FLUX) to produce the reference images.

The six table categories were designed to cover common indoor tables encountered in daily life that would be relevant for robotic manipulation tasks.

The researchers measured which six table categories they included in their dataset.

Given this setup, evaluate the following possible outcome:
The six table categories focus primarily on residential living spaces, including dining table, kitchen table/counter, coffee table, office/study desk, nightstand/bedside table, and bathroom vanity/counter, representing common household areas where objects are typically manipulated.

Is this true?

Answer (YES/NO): NO